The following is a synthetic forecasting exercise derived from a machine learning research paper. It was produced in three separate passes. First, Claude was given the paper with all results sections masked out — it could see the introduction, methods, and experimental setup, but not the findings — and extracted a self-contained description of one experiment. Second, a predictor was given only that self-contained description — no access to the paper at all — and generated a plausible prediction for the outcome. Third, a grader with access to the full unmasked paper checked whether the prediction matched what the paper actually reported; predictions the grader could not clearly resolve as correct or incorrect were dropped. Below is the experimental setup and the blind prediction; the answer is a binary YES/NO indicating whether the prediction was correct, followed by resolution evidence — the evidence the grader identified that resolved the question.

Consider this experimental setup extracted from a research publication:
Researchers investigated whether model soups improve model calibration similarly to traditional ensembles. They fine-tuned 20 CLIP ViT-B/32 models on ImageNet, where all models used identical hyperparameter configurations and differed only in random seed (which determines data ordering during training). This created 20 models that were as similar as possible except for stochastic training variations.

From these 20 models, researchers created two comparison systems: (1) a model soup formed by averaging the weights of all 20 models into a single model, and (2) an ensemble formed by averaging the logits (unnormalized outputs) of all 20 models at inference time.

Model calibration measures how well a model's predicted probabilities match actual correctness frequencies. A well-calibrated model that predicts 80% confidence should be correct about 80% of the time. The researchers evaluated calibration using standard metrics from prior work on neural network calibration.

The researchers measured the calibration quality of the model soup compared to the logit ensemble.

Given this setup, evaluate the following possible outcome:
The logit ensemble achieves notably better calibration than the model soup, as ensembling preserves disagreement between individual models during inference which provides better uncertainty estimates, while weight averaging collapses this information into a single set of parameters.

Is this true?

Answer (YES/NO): YES